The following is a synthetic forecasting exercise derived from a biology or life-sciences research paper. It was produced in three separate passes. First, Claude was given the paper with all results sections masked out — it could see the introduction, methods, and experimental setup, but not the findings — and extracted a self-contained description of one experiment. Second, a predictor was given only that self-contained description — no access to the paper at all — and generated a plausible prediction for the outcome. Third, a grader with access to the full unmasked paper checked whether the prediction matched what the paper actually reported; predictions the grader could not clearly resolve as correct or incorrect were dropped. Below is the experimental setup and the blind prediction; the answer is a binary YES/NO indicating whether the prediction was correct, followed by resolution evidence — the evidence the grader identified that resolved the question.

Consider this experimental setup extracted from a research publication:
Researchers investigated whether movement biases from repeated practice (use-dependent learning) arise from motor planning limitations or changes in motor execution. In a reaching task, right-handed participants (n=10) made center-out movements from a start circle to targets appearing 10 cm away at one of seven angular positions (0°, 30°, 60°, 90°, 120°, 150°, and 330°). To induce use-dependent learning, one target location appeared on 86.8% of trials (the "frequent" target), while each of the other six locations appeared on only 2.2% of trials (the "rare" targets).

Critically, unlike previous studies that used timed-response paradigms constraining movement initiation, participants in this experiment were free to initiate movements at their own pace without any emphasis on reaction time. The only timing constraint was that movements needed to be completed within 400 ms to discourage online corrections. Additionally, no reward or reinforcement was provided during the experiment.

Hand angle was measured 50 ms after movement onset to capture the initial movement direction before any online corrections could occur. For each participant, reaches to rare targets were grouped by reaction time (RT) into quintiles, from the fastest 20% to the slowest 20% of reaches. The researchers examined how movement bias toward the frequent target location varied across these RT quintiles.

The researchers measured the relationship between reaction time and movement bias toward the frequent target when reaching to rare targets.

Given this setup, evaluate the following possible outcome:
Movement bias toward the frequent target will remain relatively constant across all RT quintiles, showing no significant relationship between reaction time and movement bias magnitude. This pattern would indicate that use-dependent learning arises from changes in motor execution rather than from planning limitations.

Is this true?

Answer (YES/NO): NO